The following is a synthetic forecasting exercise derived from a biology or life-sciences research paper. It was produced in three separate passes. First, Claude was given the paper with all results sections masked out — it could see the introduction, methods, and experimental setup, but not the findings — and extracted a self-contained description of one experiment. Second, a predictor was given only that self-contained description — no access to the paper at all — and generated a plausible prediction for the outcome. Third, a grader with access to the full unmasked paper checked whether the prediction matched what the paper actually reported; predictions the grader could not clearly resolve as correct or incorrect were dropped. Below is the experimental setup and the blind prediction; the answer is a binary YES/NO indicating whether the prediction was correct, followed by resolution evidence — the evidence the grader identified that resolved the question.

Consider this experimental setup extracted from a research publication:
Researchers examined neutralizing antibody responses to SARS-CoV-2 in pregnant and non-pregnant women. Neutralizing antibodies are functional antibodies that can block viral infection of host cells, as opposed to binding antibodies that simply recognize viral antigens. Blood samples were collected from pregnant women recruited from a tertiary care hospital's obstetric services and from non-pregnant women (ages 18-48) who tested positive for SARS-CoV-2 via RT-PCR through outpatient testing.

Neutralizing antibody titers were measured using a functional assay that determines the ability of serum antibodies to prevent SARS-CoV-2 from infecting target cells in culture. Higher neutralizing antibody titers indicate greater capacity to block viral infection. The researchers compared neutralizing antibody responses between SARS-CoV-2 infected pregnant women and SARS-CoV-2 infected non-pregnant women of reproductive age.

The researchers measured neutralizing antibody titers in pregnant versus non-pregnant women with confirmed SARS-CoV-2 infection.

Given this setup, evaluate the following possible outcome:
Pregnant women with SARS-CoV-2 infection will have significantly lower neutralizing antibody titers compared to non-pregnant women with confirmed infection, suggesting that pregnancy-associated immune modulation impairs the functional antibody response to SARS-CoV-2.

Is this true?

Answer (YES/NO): NO